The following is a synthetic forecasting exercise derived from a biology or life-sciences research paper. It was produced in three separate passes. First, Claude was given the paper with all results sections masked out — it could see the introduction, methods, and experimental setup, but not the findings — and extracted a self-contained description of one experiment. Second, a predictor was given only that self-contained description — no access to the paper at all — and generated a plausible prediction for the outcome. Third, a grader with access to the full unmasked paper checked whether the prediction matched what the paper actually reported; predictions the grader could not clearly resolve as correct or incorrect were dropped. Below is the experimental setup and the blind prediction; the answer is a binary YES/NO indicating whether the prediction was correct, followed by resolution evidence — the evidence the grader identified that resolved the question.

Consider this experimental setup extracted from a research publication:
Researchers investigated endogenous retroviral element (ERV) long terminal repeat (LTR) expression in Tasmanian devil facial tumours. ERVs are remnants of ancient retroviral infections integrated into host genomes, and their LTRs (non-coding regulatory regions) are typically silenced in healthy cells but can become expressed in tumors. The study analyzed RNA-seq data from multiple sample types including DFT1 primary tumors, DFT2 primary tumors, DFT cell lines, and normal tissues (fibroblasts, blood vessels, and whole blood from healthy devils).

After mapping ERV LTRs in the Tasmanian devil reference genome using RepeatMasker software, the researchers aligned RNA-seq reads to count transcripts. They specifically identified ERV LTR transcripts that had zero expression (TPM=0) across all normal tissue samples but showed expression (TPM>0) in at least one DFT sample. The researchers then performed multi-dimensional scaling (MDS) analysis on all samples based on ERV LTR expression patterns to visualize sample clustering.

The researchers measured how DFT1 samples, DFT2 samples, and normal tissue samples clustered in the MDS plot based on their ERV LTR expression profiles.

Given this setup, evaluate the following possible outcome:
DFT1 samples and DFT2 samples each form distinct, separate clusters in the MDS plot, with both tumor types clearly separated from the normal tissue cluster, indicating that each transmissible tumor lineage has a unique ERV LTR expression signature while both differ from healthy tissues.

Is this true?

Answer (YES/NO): NO